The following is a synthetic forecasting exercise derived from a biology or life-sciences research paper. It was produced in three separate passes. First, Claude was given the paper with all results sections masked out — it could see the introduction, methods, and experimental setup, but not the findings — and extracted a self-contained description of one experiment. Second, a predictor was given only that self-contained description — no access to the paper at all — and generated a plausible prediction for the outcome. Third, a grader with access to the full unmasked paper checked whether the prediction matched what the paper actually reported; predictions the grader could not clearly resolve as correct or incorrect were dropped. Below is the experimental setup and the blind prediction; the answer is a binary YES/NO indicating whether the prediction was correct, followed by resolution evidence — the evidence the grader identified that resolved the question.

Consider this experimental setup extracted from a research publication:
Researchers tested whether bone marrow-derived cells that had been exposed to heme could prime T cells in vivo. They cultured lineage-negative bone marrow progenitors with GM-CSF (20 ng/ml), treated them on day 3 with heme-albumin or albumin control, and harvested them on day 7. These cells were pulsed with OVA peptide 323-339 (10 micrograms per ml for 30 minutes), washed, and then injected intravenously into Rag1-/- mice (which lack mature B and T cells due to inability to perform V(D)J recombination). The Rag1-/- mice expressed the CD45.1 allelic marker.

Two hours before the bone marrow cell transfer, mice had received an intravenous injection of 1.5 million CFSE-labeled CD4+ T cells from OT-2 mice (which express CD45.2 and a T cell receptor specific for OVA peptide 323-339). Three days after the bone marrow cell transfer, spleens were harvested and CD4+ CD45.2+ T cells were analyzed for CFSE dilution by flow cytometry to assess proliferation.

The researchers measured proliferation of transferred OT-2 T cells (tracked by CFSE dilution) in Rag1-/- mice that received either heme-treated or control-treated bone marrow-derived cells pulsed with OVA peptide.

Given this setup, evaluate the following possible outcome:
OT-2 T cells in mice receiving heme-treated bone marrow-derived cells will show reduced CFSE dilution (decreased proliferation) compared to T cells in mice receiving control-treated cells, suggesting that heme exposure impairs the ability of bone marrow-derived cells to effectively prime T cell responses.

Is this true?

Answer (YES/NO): YES